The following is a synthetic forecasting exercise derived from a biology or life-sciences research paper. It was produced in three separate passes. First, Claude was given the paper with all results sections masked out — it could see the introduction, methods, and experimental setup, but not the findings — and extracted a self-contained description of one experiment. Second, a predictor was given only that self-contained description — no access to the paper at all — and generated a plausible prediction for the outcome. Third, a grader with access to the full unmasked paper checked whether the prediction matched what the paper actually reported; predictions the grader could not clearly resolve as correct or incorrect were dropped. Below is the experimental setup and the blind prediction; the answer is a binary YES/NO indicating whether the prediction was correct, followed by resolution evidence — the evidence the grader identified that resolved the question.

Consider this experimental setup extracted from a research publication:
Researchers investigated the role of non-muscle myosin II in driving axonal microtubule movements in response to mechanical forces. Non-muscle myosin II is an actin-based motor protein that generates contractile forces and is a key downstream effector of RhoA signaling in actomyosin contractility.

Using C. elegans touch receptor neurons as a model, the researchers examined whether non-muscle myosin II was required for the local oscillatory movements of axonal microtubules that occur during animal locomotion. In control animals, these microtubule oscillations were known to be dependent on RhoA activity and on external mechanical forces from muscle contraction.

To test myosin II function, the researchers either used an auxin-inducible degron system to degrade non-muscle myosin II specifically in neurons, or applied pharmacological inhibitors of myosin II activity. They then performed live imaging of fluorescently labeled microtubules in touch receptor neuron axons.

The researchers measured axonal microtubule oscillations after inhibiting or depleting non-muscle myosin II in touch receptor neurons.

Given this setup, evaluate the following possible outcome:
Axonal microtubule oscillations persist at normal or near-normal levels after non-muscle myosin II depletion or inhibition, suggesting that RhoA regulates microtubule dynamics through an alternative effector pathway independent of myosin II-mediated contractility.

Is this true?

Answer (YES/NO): NO